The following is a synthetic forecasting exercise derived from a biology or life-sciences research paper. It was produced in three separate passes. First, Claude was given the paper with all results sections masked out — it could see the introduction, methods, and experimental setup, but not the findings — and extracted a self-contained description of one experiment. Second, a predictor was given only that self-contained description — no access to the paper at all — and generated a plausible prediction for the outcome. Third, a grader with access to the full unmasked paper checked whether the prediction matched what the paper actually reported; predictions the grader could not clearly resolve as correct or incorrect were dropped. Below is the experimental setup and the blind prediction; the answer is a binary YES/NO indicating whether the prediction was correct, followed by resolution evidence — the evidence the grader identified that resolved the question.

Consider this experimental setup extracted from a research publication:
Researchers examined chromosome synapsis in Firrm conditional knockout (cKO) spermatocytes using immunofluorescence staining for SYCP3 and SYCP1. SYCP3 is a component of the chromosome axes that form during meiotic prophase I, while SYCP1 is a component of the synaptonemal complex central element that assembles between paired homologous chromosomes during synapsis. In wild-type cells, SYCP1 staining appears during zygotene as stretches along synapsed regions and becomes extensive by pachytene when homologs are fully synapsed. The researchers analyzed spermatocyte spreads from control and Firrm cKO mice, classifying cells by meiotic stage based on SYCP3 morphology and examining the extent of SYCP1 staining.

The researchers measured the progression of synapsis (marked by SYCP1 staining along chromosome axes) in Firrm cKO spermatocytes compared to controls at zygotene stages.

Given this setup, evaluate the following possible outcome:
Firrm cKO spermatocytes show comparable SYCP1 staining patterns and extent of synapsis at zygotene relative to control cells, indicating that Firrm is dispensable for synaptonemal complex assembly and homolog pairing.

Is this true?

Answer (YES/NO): NO